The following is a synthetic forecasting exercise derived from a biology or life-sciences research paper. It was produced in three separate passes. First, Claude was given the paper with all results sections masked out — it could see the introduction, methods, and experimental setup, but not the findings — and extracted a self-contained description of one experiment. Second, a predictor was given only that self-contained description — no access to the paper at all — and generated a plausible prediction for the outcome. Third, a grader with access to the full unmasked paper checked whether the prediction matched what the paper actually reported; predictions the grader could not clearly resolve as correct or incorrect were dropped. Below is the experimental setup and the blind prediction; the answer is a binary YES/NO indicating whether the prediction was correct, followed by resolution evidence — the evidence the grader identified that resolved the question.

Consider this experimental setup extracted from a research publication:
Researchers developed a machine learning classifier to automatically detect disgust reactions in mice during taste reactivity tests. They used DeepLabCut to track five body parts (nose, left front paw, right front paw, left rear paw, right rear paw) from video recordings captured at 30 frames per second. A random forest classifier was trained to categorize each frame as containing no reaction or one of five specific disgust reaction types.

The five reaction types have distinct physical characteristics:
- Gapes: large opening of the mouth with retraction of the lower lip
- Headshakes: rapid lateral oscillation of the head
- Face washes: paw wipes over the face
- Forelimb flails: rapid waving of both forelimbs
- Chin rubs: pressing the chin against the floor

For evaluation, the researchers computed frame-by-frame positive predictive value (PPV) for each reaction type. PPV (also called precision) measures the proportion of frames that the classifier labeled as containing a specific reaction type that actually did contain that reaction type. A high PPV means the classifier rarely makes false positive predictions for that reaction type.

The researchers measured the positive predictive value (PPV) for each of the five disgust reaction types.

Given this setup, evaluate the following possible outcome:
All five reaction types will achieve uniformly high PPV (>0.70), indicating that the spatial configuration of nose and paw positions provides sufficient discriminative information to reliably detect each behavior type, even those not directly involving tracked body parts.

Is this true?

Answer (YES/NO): NO